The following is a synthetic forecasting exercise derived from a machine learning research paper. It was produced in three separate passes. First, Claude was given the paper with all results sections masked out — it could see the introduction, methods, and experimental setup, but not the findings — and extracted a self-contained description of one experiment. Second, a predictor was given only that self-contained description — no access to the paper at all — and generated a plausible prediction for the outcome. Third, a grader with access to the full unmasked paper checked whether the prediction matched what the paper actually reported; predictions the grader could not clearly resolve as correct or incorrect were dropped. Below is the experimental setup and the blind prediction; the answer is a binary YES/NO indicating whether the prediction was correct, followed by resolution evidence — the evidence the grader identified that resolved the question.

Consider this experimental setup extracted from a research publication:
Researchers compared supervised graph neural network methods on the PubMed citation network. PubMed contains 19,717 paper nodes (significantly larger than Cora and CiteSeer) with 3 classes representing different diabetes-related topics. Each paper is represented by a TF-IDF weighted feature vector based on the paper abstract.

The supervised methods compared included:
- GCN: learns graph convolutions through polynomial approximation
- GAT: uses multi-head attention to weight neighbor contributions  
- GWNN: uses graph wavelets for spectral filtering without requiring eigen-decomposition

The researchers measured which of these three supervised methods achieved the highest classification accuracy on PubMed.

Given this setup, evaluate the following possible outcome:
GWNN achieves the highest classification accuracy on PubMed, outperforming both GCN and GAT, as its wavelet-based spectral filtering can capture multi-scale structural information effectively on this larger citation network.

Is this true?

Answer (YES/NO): YES